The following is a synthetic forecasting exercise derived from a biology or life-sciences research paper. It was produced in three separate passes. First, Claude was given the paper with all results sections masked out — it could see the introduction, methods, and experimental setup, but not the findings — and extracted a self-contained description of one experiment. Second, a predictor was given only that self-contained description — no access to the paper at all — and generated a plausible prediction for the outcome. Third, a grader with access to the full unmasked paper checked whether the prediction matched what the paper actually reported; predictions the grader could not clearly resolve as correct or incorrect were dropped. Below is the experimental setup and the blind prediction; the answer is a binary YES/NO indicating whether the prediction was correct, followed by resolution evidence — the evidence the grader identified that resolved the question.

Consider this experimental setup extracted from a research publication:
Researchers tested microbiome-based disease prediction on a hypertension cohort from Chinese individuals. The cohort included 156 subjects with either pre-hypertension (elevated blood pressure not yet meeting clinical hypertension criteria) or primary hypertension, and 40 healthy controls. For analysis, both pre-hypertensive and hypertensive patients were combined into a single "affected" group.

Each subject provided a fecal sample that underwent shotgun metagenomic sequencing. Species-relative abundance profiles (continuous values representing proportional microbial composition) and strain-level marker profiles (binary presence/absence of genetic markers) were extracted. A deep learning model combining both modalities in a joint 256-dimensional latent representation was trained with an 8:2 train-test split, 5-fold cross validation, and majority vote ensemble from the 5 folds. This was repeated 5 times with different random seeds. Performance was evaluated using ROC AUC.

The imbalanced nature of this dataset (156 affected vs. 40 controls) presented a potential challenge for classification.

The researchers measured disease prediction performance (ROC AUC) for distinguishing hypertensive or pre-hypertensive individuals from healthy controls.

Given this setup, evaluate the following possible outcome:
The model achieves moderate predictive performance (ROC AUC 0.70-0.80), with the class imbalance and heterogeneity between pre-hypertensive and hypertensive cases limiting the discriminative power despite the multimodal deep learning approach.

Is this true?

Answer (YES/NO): NO